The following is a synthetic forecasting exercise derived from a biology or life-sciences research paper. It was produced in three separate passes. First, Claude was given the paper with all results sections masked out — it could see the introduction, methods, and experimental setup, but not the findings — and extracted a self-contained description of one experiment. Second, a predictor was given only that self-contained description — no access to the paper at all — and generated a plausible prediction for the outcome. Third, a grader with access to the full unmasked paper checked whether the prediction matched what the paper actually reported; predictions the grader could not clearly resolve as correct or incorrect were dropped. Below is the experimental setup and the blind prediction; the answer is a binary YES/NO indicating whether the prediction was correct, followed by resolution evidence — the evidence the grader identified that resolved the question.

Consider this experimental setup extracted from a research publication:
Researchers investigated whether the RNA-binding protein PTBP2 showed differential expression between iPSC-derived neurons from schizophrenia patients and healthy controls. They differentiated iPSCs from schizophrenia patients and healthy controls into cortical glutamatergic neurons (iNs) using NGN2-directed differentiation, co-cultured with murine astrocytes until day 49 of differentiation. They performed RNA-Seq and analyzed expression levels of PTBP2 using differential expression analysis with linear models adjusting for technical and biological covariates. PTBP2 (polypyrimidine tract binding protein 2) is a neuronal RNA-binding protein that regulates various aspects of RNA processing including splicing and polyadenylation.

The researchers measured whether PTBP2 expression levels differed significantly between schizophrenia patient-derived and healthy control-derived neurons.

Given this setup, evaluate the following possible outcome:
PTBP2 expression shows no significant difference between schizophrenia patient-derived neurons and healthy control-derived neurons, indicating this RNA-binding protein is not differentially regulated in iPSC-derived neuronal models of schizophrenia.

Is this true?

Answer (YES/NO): NO